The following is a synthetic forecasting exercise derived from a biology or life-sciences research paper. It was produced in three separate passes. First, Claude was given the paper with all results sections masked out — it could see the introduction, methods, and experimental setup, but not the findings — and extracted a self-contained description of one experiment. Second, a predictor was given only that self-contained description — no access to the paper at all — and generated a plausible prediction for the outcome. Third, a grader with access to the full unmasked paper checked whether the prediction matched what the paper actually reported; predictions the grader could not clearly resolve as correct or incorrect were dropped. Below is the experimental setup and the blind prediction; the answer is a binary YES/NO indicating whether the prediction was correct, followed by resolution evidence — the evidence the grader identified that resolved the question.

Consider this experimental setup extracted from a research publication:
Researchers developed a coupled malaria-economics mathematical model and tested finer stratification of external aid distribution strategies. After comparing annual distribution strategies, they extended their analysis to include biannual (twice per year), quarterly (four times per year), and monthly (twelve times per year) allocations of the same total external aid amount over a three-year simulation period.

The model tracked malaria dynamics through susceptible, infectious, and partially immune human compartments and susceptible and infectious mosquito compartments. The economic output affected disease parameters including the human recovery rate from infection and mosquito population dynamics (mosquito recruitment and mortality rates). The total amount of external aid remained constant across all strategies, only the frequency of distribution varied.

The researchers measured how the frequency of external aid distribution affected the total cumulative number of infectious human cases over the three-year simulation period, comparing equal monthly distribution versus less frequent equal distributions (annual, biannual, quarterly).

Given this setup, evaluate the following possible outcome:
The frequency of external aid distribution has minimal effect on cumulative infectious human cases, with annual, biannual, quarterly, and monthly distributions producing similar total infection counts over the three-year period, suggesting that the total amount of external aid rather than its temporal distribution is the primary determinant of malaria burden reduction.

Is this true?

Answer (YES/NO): NO